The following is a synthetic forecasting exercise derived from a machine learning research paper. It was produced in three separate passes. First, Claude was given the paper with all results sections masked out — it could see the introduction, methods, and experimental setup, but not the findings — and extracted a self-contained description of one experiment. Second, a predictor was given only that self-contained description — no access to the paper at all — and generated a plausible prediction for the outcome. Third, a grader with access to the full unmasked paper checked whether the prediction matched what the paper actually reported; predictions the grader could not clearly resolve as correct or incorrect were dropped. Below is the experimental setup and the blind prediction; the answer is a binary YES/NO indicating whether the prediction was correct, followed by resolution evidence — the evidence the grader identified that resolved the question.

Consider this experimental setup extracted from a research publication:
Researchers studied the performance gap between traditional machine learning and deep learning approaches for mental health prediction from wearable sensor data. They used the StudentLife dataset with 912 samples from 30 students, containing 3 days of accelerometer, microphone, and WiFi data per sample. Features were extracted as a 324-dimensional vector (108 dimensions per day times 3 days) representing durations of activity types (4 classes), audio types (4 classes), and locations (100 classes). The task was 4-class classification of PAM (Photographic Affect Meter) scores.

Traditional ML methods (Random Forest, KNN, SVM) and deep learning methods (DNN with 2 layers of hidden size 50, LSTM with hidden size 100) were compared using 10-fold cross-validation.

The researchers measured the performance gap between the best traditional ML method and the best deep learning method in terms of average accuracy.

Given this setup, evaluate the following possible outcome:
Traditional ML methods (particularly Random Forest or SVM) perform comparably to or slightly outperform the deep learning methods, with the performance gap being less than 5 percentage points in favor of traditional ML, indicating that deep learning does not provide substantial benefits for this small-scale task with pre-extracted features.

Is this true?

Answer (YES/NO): NO